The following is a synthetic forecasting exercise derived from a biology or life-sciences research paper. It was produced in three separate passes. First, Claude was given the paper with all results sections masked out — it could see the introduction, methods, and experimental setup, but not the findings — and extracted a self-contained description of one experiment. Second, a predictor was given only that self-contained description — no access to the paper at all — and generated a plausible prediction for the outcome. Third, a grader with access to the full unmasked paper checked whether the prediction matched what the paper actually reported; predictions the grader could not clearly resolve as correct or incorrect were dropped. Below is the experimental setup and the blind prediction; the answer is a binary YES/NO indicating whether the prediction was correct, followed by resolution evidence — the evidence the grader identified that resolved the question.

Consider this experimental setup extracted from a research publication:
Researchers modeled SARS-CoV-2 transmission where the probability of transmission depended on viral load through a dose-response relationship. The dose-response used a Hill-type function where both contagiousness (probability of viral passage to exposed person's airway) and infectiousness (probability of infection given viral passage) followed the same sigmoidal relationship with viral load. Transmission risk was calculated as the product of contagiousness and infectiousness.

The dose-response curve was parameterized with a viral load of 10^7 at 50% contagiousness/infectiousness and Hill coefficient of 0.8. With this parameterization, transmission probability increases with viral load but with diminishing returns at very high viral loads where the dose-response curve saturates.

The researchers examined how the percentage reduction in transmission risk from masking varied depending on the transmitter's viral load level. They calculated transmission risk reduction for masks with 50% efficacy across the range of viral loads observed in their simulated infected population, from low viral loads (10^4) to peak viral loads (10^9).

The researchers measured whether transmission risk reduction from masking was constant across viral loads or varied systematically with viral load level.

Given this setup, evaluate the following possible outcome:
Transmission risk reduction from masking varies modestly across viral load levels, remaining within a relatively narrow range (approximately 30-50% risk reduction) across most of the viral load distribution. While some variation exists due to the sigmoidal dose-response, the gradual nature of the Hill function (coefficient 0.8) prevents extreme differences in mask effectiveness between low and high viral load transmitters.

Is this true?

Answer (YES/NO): NO